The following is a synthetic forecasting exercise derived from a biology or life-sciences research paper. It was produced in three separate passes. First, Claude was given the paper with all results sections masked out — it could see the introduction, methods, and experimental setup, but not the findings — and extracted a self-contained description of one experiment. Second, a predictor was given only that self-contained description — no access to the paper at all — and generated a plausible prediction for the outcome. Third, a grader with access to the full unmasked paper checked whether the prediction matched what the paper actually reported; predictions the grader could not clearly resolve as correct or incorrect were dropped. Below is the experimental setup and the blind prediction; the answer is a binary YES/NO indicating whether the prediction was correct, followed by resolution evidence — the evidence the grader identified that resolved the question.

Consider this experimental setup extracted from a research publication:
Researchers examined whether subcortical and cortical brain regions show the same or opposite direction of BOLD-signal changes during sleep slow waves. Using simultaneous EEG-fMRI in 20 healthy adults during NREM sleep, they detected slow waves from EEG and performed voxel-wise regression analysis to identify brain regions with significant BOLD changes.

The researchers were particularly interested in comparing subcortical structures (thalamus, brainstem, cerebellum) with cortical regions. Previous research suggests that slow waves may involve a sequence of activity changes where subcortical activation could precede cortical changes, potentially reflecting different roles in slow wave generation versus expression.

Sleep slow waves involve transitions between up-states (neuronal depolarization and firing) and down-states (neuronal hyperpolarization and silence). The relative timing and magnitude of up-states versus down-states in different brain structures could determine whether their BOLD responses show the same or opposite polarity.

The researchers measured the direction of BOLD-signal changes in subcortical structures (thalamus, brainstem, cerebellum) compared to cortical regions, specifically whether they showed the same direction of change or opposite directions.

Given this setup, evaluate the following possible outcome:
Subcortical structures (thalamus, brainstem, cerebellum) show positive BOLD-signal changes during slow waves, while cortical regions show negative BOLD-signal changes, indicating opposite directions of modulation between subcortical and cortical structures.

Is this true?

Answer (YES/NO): YES